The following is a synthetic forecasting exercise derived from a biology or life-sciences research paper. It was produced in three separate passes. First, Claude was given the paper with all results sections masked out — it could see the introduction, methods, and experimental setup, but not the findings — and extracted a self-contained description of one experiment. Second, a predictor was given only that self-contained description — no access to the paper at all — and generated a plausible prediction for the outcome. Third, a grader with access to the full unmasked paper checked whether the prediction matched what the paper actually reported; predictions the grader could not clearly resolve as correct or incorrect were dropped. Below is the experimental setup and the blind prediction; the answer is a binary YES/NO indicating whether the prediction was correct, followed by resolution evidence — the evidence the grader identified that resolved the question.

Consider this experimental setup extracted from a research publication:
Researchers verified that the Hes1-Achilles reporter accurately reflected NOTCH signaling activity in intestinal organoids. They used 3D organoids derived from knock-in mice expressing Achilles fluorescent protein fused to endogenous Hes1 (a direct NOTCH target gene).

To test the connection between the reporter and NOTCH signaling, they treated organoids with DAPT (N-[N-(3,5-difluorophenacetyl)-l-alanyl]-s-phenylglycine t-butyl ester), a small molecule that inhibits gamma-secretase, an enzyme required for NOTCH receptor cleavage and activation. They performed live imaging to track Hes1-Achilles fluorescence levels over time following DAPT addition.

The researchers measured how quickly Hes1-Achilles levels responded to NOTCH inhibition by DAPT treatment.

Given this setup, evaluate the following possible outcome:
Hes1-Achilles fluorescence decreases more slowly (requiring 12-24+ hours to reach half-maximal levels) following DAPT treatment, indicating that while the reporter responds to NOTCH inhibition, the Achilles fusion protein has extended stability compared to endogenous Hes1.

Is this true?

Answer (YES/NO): NO